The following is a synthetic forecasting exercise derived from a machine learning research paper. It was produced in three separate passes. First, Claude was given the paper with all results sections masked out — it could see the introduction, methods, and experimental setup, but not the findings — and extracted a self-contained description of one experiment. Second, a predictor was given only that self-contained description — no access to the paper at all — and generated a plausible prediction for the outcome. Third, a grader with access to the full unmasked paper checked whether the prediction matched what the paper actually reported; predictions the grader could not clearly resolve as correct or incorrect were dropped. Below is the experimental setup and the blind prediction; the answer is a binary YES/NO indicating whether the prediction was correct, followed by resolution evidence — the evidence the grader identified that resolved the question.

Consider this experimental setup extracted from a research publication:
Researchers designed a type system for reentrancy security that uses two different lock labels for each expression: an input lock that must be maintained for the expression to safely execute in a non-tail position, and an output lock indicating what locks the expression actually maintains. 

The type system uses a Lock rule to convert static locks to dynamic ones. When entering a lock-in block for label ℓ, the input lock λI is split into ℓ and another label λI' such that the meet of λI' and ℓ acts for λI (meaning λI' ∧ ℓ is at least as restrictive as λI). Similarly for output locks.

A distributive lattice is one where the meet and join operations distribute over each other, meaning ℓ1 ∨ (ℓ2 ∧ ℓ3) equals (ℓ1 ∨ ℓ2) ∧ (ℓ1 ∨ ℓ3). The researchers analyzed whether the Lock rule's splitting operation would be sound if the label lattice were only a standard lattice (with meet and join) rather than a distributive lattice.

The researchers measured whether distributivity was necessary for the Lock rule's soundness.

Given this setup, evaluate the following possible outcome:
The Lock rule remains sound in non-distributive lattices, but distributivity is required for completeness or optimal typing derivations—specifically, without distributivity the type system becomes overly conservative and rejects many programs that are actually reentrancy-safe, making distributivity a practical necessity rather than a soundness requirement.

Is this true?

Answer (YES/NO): NO